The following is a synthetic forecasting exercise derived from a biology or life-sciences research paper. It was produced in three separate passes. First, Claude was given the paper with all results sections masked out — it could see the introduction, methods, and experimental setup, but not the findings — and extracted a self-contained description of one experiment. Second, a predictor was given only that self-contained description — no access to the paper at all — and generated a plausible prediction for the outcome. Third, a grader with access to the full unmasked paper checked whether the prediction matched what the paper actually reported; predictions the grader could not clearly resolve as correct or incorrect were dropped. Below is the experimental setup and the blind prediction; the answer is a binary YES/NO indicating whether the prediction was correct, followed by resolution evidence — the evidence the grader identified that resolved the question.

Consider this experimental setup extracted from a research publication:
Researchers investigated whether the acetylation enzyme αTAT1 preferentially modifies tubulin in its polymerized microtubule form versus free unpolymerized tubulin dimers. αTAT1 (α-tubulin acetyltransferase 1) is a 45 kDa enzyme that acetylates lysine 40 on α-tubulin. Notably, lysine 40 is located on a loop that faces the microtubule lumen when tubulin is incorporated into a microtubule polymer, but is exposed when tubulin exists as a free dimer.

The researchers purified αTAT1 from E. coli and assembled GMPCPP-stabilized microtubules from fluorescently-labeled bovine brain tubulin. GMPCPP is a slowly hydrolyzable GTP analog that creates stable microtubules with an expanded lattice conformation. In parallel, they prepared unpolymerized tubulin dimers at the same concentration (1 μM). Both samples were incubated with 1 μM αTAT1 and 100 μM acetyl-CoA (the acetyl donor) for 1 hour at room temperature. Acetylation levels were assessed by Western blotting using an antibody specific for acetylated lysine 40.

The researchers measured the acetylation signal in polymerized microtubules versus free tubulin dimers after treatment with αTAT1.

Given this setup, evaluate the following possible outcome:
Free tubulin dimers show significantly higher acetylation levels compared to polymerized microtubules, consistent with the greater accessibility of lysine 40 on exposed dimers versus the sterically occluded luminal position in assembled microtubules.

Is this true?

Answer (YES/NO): NO